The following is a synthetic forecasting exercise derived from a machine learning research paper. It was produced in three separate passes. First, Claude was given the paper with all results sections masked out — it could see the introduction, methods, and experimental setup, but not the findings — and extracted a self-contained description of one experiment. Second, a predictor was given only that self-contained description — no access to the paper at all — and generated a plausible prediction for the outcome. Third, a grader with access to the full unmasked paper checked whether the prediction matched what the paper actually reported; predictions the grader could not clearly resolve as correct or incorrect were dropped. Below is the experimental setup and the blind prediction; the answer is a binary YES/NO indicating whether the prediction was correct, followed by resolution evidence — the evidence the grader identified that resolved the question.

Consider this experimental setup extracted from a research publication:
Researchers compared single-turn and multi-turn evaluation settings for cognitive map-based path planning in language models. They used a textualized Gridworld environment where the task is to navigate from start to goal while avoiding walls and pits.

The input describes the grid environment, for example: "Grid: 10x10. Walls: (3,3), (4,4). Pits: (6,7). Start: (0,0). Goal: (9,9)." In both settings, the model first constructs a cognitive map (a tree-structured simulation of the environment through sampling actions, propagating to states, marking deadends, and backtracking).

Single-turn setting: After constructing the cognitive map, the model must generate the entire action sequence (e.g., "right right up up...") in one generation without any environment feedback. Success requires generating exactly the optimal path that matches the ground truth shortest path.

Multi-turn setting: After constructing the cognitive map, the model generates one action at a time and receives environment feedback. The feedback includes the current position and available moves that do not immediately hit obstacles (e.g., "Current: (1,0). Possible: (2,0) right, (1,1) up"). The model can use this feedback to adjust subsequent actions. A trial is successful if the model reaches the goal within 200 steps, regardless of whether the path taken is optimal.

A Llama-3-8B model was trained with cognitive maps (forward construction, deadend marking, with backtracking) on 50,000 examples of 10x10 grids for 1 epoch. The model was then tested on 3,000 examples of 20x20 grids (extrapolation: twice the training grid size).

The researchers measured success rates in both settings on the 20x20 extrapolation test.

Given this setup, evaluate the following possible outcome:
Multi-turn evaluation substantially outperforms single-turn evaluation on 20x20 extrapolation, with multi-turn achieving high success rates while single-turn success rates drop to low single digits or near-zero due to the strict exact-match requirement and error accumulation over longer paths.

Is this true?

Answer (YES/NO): NO